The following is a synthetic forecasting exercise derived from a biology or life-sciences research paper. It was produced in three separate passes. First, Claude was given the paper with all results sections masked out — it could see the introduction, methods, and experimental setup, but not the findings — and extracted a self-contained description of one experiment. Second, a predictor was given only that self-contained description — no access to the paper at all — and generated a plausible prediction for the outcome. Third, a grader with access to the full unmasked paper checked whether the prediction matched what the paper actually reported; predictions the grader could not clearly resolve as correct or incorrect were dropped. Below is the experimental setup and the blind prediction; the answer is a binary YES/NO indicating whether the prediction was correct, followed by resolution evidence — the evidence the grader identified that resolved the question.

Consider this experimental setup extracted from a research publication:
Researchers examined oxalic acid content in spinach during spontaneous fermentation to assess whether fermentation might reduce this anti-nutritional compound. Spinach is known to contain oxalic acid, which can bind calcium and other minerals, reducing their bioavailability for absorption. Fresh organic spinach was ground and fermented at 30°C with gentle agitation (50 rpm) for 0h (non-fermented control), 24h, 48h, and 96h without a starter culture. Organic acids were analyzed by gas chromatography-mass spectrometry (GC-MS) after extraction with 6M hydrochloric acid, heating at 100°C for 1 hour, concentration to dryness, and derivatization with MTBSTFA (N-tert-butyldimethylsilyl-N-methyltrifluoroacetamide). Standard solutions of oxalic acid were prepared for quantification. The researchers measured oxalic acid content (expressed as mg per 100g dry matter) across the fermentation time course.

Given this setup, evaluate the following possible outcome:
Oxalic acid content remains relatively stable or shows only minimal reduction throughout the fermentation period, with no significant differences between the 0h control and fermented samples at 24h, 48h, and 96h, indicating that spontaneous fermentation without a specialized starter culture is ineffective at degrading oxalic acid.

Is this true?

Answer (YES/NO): NO